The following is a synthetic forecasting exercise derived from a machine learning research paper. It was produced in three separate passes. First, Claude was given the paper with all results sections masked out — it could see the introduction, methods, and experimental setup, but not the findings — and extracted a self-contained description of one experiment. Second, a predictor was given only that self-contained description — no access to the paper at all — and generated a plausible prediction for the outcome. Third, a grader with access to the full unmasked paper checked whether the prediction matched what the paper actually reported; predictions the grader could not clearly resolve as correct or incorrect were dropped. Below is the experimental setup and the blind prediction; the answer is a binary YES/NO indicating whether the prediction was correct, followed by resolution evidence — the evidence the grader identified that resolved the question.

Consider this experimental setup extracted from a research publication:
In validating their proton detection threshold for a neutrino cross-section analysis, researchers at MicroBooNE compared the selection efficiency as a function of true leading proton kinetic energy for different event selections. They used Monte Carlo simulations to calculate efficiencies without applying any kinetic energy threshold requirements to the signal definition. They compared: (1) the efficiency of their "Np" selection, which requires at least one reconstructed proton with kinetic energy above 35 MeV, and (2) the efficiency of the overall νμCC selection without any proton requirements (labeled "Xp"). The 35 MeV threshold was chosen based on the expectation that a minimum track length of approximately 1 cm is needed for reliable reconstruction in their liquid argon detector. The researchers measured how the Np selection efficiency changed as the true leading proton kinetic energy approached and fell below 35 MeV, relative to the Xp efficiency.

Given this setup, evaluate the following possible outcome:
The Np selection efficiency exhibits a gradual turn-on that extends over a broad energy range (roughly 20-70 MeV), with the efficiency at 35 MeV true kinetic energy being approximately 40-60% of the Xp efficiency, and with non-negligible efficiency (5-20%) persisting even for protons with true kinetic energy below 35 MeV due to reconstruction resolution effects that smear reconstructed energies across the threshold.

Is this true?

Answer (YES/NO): NO